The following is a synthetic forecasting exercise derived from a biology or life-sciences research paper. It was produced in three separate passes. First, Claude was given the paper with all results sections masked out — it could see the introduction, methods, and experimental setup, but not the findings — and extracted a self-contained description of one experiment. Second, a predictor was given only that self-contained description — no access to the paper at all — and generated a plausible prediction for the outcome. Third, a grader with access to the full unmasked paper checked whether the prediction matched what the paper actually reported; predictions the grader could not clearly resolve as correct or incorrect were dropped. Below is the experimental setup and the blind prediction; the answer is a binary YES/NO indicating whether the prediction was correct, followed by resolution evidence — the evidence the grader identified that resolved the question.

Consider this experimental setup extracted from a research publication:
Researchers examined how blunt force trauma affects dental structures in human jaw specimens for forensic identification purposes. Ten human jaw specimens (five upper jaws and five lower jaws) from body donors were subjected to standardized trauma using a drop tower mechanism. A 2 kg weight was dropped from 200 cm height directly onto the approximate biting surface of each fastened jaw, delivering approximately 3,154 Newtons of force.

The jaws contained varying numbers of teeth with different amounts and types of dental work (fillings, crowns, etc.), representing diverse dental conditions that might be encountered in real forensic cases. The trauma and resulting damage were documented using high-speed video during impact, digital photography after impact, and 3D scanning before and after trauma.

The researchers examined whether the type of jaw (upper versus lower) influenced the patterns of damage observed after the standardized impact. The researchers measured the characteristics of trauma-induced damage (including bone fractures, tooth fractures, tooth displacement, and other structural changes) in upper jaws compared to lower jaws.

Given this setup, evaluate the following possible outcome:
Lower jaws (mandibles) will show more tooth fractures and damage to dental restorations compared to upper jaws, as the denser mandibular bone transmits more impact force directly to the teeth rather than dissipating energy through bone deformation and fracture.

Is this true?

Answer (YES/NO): NO